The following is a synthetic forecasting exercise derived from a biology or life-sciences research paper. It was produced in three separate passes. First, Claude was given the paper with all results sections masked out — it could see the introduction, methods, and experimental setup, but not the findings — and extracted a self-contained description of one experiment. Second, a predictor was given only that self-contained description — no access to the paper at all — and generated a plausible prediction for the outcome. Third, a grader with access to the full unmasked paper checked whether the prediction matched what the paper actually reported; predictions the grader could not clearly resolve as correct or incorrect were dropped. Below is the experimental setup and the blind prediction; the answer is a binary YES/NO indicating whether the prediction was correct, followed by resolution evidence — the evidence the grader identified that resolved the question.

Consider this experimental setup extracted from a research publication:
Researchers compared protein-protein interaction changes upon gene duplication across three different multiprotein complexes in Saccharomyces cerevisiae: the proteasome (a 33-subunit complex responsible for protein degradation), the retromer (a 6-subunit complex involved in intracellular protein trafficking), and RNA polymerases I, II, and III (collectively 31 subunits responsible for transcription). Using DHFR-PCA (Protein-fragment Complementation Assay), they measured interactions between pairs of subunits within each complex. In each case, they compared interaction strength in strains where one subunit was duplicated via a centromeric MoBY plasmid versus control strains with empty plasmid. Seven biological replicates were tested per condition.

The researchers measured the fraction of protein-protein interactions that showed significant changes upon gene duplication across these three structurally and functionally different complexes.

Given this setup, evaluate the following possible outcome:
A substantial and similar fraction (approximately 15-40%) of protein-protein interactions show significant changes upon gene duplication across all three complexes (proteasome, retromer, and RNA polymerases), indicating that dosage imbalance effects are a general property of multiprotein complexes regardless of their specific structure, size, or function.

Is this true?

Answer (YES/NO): NO